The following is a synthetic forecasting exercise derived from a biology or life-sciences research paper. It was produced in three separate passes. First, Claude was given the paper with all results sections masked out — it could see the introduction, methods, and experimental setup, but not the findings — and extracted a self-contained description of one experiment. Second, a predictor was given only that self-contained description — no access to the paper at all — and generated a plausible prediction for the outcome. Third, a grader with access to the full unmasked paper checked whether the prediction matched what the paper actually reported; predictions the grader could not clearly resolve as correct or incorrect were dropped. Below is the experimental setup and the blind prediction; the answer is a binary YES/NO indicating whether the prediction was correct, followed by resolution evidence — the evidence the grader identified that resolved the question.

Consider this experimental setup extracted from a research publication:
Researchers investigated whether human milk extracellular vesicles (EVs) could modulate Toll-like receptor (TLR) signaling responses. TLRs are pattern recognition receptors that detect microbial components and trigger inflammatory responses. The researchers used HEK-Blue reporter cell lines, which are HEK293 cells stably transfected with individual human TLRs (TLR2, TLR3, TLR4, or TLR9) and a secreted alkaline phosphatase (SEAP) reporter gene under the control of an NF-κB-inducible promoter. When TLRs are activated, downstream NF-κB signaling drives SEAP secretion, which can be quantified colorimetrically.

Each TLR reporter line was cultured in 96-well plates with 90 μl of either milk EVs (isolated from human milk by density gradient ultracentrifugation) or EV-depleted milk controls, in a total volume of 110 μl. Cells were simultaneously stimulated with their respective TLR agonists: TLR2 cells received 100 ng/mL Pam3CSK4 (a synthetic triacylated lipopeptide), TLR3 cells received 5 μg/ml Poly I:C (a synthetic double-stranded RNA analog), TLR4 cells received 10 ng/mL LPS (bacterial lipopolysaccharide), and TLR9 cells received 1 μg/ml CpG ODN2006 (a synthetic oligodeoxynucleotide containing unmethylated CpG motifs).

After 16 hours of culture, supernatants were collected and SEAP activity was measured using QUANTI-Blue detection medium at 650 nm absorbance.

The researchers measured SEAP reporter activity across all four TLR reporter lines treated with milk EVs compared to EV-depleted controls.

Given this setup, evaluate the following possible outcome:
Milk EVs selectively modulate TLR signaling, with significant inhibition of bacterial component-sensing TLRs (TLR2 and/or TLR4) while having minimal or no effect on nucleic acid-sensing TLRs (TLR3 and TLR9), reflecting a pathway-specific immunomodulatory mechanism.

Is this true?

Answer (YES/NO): NO